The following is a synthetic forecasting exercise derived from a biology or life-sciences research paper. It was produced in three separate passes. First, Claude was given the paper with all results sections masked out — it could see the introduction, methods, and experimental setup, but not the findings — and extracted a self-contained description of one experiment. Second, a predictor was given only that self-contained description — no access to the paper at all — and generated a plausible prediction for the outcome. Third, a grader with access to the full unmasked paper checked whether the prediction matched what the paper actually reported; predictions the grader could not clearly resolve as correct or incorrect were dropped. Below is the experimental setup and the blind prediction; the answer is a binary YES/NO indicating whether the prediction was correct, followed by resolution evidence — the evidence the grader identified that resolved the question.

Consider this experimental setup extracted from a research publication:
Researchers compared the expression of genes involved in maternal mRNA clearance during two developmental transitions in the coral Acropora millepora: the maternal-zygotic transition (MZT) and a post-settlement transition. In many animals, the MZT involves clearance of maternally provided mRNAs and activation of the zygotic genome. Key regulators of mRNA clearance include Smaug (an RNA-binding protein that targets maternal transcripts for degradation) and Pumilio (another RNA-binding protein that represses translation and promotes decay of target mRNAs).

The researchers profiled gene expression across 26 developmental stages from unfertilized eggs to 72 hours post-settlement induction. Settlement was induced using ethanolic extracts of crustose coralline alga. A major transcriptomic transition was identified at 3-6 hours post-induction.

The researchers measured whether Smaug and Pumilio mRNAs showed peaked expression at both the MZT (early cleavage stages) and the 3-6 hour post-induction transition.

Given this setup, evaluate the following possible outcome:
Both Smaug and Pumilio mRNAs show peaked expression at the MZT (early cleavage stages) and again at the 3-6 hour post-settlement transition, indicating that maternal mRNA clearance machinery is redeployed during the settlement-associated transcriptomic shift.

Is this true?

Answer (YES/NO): NO